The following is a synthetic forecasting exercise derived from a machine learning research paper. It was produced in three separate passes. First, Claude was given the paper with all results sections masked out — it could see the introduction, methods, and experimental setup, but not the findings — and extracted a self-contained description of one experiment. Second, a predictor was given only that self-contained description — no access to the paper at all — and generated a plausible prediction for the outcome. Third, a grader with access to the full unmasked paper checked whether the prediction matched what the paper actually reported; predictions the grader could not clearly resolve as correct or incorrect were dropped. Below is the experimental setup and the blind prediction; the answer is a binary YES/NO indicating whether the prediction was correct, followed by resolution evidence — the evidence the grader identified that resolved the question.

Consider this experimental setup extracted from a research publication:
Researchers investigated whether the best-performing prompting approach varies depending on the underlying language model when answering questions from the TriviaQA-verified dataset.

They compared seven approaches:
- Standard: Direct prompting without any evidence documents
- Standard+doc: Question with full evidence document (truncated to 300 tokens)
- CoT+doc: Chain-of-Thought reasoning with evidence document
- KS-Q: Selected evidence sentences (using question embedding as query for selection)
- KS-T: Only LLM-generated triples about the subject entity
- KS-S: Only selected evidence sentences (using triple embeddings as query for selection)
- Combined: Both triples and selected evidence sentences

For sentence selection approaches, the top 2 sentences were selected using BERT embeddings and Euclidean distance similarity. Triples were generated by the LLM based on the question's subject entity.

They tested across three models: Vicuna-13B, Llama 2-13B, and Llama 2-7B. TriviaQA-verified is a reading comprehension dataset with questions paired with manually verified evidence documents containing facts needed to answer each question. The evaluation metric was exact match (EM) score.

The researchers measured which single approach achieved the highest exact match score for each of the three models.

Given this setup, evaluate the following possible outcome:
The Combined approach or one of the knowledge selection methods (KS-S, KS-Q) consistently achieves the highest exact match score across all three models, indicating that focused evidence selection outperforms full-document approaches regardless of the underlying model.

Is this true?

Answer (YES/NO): NO